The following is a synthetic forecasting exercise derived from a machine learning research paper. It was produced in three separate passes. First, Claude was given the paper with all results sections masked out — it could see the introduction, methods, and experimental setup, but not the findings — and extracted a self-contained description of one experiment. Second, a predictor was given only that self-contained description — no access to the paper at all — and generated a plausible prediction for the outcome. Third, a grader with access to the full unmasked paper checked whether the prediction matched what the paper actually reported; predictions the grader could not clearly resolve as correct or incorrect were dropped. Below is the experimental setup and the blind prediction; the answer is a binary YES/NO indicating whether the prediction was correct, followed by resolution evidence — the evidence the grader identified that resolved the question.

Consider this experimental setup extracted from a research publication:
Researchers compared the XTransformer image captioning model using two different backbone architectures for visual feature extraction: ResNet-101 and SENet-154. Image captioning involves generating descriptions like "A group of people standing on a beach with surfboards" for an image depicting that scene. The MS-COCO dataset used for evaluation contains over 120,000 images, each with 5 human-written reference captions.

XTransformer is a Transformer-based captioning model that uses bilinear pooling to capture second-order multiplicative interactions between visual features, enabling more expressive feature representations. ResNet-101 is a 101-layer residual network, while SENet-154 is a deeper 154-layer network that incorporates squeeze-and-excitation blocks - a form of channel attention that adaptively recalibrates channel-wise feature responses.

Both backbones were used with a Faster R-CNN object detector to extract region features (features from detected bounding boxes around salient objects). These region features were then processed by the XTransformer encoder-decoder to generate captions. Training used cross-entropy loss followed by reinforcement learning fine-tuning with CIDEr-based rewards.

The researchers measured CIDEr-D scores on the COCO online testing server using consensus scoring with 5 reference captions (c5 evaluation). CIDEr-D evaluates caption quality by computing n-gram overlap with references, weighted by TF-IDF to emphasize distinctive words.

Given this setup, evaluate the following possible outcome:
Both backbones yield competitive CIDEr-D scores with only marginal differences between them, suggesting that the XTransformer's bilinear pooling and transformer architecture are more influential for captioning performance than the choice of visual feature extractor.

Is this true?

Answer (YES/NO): NO